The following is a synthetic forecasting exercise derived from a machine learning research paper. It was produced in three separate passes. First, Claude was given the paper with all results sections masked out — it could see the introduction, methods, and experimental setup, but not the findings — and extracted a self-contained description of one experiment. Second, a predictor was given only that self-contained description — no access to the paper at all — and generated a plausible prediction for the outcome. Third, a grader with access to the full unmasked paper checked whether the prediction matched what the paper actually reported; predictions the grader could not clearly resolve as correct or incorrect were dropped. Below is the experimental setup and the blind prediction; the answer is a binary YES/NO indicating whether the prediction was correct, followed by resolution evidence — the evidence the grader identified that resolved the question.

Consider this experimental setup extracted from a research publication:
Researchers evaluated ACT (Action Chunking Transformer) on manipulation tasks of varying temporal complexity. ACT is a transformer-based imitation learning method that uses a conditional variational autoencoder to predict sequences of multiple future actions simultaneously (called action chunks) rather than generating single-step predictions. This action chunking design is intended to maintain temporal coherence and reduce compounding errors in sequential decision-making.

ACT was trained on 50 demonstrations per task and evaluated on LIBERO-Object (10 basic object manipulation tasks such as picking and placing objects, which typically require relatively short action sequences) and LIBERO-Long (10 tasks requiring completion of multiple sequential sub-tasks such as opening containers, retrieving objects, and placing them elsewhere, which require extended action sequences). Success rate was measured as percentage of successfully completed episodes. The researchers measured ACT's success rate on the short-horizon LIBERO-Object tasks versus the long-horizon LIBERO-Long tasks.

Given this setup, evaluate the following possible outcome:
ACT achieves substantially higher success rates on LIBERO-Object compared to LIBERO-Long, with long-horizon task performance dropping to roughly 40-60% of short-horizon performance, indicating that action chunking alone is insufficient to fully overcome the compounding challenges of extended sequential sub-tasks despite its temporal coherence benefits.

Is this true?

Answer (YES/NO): YES